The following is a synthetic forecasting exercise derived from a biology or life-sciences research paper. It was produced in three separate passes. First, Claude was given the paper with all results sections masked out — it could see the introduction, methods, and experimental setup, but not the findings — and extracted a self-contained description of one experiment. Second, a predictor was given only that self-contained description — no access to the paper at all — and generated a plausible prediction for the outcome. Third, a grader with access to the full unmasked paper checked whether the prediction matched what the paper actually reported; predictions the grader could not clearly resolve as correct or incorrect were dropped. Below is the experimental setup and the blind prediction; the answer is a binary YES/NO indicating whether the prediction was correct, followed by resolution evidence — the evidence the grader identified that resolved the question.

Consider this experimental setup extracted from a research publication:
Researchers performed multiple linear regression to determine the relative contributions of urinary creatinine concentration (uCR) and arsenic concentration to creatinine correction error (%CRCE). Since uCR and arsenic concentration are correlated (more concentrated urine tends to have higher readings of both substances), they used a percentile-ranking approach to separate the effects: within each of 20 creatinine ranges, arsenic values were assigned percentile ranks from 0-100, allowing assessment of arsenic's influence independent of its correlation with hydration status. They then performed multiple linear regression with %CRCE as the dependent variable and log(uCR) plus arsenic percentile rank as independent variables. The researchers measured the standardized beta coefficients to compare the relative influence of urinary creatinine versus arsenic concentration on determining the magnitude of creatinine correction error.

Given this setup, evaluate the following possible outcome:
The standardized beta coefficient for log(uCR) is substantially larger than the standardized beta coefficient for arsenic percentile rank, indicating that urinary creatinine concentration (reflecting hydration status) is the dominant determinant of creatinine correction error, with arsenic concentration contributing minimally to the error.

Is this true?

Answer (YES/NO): YES